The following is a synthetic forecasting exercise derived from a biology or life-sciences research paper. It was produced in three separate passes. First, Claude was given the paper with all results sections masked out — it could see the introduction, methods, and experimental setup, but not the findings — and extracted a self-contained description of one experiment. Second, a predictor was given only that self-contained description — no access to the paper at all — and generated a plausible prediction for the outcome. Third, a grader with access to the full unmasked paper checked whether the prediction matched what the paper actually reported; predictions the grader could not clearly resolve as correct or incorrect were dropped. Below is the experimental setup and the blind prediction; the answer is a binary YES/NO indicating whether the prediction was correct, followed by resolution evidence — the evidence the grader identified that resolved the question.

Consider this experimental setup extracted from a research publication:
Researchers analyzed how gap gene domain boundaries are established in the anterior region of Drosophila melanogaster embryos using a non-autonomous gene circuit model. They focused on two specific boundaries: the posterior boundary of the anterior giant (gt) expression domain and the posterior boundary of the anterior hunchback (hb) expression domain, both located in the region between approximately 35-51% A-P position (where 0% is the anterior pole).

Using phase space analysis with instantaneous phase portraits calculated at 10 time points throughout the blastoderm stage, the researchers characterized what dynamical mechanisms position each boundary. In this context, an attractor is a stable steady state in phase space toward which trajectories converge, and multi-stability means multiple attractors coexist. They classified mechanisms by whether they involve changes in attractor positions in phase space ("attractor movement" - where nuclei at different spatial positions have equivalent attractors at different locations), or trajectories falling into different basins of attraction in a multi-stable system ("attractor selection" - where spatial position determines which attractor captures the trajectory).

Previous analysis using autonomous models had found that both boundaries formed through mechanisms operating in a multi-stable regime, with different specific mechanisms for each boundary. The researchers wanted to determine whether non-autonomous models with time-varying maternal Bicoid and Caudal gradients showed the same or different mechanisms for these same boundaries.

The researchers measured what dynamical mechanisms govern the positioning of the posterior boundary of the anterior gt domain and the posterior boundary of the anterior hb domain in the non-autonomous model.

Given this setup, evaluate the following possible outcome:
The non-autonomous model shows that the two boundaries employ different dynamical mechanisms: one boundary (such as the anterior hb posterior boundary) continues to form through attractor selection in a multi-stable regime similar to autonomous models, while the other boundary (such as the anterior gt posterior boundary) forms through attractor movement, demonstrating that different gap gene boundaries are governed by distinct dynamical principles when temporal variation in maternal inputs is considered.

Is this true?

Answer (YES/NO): YES